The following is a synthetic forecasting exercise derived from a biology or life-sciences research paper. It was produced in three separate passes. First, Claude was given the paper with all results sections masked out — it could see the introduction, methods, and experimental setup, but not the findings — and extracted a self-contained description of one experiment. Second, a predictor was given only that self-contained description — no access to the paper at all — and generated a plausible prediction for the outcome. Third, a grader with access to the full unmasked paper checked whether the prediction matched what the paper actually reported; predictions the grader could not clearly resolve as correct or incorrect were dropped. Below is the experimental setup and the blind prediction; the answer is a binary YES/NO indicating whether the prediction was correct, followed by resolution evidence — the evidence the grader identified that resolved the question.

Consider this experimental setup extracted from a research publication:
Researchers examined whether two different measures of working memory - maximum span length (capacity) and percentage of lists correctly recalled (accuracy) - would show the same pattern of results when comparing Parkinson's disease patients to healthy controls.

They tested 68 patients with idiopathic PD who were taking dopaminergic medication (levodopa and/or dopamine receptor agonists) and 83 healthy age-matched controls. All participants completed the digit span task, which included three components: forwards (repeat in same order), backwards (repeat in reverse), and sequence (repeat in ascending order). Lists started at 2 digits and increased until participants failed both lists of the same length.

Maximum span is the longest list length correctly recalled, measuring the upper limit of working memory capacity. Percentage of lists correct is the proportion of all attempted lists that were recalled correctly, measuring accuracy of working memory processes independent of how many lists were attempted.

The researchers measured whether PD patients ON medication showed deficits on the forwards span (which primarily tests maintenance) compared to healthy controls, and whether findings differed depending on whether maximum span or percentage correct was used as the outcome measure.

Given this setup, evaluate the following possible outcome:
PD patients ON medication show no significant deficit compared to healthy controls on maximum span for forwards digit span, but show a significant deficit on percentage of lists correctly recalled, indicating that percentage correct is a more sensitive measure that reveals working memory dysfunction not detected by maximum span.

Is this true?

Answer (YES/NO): NO